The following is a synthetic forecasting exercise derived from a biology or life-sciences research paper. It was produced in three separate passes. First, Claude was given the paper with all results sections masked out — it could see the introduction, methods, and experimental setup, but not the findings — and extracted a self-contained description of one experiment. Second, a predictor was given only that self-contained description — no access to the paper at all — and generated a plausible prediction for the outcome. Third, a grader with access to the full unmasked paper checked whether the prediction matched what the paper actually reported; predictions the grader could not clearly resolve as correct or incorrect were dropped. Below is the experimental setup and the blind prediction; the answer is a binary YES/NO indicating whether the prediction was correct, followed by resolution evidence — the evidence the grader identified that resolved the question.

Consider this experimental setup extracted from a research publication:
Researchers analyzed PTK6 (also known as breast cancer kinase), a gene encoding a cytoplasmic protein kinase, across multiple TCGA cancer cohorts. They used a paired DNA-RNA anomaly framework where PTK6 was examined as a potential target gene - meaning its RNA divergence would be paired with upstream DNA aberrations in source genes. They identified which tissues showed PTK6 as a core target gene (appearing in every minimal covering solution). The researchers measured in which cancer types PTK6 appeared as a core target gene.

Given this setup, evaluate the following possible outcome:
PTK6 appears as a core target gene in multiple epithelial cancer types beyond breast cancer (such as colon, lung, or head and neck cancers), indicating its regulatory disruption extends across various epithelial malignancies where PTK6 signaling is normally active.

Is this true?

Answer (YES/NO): YES